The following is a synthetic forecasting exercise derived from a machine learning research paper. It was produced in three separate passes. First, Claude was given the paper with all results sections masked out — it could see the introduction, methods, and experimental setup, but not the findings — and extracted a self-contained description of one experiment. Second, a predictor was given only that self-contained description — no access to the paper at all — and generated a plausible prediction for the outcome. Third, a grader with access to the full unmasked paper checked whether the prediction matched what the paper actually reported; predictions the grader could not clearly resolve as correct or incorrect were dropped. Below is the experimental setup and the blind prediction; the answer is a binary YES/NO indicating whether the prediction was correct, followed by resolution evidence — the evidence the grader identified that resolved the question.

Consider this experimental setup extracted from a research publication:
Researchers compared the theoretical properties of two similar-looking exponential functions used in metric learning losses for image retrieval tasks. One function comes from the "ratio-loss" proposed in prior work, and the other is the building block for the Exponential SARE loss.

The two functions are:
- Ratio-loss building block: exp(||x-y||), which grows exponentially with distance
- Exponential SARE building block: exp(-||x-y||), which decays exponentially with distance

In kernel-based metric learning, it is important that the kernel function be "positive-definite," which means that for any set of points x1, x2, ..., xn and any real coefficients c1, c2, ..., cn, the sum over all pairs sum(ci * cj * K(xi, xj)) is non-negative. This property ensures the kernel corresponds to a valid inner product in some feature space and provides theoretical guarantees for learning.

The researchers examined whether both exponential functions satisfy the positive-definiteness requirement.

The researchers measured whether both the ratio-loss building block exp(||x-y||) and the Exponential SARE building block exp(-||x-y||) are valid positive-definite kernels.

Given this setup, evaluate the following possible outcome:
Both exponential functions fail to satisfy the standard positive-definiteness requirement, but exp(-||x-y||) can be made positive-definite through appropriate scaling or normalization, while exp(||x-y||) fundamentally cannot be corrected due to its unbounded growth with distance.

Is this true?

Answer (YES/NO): NO